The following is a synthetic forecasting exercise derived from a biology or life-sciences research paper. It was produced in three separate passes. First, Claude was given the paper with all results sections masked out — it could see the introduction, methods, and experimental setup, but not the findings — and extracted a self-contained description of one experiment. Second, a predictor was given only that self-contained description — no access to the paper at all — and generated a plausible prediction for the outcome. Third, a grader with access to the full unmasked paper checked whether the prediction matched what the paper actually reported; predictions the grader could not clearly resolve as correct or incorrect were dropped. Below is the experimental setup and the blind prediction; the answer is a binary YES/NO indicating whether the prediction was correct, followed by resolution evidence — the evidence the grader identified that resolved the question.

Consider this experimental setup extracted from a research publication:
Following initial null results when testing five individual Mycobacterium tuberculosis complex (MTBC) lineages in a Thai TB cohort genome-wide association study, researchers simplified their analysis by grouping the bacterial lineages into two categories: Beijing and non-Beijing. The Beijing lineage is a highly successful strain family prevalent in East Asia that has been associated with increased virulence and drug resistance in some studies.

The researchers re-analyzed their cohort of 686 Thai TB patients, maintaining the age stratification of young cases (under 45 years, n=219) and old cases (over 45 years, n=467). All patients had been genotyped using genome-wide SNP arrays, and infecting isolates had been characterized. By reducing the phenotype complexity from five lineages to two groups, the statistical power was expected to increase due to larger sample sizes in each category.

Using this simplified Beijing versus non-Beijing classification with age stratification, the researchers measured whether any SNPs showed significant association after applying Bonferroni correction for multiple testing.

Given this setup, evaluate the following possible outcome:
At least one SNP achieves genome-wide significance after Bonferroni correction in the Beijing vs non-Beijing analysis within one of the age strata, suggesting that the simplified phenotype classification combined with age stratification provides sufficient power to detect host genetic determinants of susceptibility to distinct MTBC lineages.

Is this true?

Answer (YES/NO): NO